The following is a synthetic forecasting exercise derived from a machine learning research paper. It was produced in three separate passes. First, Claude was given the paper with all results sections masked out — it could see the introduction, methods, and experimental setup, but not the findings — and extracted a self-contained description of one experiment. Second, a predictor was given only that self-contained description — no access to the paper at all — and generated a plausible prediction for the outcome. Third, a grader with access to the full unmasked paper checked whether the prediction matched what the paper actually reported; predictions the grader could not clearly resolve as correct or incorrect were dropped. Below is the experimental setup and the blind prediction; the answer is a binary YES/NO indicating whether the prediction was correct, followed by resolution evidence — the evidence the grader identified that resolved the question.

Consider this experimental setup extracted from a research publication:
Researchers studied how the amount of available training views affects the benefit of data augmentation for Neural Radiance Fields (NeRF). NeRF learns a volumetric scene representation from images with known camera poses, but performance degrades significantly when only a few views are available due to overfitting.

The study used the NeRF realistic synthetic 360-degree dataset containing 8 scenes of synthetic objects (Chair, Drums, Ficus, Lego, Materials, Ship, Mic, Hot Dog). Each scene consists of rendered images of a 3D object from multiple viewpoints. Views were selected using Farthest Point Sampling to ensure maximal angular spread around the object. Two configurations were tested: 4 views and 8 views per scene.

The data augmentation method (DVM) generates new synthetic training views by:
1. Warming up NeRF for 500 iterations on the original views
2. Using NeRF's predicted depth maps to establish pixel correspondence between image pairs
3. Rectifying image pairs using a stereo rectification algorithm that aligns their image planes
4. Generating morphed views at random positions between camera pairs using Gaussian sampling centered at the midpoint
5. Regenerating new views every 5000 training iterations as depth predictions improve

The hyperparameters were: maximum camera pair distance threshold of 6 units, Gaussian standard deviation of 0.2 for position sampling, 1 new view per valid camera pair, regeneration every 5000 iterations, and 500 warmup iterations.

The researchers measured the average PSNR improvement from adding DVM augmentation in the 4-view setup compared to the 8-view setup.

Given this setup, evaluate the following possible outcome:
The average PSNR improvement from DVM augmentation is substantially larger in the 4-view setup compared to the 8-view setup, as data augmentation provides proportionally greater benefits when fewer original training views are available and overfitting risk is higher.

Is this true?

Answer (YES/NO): YES